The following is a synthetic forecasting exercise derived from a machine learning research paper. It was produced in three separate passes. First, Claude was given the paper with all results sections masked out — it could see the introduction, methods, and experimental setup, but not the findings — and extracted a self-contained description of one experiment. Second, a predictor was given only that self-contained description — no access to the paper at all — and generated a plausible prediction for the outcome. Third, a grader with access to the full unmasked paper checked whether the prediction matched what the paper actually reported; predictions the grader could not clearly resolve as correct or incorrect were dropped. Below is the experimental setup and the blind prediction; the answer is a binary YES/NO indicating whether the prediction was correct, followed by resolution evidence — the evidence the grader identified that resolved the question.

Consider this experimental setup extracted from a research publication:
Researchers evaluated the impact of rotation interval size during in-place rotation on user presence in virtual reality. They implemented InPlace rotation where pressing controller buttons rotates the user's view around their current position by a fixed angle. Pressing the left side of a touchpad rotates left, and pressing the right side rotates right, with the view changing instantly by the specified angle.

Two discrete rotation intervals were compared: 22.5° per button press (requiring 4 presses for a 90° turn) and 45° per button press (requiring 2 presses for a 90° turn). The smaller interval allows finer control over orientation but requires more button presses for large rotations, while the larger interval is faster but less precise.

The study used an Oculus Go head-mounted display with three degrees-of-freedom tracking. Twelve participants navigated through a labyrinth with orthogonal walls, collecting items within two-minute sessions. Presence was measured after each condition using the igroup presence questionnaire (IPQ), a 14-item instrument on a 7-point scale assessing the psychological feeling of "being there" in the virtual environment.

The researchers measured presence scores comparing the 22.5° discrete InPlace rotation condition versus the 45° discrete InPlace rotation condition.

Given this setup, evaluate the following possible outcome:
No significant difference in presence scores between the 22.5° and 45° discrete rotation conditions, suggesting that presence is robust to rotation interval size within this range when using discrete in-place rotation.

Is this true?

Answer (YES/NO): YES